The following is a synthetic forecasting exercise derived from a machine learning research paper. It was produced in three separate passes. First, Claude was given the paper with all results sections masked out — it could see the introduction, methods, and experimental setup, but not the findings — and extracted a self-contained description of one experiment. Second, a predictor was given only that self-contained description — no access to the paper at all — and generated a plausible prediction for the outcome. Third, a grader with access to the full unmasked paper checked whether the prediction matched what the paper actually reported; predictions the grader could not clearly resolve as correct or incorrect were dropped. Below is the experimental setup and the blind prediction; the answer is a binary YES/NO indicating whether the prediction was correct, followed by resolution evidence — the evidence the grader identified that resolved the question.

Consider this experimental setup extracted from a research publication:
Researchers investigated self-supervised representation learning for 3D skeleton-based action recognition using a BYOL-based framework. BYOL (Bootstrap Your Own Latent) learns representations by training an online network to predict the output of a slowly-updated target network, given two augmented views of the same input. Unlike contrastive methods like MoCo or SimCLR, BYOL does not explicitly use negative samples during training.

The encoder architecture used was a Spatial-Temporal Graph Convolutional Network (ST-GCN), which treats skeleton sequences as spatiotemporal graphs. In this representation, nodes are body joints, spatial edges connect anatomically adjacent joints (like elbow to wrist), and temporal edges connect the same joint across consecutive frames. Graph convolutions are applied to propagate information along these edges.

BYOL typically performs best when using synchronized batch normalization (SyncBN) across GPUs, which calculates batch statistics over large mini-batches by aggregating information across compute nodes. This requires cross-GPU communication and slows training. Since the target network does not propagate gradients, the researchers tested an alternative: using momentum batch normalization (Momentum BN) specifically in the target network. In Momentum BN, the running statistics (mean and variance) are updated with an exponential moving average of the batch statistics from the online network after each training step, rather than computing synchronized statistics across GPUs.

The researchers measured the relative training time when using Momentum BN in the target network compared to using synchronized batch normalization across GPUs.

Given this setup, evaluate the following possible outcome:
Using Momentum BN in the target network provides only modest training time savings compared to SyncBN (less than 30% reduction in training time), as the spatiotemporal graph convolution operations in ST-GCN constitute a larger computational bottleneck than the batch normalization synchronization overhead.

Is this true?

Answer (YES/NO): NO